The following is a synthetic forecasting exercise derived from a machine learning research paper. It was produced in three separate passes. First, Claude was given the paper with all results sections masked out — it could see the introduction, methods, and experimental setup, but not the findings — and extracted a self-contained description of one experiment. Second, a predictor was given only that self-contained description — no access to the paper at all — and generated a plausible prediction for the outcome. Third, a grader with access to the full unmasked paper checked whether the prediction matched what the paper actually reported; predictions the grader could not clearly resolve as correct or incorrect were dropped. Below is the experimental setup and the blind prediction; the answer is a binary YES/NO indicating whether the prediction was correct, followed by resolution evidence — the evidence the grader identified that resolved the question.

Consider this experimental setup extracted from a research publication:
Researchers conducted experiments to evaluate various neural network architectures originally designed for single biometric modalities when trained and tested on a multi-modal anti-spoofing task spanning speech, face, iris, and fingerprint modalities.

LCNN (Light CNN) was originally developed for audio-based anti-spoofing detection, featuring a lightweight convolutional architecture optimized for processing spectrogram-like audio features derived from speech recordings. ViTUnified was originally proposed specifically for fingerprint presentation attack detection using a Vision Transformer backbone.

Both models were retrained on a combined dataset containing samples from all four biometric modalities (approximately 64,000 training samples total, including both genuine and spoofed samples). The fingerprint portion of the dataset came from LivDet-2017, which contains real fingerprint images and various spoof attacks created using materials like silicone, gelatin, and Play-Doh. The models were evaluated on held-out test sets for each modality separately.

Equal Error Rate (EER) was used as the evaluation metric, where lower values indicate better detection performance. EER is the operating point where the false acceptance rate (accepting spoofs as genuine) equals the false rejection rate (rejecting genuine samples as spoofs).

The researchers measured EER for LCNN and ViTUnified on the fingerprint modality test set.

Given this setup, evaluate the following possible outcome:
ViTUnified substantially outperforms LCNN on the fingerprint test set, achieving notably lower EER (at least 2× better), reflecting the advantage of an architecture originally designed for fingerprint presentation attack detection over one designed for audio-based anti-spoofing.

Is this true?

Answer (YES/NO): NO